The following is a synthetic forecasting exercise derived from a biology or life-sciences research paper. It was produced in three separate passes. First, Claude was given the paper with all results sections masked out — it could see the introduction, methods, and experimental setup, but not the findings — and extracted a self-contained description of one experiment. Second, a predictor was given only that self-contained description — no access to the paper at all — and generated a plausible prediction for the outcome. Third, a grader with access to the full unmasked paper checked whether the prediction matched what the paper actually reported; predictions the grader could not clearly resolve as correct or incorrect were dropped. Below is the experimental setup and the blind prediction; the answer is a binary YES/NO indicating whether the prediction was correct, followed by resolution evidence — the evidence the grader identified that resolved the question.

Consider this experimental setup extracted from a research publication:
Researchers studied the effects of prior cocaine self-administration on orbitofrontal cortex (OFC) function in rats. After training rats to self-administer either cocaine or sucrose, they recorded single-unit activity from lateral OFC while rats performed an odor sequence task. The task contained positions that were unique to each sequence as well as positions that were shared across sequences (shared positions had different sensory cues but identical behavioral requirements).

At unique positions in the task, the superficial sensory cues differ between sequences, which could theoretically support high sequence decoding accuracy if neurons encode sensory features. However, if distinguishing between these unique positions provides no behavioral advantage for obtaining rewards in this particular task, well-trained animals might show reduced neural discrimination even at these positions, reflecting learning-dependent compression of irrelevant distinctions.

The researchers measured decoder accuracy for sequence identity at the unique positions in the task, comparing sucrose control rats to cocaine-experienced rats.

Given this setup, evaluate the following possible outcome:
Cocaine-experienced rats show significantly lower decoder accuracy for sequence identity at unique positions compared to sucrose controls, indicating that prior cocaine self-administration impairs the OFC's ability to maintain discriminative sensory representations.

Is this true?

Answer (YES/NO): NO